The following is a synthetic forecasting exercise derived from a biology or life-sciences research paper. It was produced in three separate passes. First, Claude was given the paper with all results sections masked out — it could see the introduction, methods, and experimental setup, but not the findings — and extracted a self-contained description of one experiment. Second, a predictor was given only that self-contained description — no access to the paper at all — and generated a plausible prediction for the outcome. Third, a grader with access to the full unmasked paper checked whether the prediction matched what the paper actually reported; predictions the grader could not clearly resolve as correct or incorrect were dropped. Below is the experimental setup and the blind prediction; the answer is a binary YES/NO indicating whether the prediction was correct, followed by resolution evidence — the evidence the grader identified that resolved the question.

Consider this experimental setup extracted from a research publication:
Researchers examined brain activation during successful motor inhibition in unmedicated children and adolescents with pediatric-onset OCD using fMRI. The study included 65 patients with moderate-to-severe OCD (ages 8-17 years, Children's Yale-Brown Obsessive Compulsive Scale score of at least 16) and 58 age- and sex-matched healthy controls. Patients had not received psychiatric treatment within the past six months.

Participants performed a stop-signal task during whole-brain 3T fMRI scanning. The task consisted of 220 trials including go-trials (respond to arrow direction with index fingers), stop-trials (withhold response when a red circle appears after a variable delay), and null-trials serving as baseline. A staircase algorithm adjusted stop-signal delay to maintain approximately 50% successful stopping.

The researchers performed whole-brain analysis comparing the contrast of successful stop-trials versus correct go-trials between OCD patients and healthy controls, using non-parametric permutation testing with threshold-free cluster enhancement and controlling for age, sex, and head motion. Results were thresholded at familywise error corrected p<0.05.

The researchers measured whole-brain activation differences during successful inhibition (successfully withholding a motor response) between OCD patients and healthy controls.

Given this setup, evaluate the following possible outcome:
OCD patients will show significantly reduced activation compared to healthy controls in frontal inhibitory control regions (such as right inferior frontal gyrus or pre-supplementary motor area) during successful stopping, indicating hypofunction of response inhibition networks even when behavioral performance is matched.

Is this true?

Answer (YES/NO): NO